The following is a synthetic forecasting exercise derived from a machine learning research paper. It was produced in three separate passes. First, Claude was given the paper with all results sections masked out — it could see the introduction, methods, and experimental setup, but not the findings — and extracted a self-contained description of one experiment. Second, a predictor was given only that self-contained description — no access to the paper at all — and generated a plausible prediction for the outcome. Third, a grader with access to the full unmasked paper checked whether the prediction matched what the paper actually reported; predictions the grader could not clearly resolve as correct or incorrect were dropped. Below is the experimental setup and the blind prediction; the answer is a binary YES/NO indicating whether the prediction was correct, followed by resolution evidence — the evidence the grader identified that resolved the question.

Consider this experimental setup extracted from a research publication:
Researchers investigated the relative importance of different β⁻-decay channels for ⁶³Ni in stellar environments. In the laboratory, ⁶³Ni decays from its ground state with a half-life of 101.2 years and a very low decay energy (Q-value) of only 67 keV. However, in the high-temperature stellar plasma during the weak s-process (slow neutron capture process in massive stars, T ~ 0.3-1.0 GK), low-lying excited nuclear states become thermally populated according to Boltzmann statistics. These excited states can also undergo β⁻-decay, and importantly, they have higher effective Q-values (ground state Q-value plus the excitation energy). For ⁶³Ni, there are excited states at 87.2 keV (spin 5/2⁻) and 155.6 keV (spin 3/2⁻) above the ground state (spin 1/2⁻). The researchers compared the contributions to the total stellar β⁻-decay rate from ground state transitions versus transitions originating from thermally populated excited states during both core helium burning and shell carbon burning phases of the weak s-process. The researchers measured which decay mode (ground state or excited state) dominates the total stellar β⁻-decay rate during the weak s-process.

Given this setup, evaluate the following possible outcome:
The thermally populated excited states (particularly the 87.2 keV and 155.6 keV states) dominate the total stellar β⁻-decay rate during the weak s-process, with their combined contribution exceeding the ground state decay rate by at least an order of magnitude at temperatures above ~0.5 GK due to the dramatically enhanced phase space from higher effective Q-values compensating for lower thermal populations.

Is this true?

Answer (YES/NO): NO